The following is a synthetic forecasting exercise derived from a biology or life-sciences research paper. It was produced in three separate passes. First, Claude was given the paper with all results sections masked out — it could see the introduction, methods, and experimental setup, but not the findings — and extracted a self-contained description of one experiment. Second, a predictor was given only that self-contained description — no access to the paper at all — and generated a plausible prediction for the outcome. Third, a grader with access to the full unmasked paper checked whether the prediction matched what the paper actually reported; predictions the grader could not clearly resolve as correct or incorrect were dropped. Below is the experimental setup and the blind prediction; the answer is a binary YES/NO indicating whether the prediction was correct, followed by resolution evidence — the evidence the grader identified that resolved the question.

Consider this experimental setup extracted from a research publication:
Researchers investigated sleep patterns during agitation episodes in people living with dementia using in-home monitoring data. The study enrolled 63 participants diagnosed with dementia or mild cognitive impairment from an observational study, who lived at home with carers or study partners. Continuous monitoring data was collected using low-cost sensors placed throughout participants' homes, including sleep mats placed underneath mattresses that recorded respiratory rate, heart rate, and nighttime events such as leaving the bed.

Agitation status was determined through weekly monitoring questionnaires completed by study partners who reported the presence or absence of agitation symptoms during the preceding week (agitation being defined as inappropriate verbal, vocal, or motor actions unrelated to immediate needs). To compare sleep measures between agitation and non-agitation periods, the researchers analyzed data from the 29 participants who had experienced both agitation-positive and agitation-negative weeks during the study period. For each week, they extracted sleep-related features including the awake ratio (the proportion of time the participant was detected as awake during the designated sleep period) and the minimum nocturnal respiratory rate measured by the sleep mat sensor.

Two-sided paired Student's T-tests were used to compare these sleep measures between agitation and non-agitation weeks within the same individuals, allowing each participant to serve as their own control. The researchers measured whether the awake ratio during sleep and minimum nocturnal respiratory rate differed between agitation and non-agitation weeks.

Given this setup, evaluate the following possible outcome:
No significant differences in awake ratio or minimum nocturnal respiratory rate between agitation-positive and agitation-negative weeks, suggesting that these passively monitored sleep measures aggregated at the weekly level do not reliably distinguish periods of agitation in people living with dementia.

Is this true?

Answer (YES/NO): NO